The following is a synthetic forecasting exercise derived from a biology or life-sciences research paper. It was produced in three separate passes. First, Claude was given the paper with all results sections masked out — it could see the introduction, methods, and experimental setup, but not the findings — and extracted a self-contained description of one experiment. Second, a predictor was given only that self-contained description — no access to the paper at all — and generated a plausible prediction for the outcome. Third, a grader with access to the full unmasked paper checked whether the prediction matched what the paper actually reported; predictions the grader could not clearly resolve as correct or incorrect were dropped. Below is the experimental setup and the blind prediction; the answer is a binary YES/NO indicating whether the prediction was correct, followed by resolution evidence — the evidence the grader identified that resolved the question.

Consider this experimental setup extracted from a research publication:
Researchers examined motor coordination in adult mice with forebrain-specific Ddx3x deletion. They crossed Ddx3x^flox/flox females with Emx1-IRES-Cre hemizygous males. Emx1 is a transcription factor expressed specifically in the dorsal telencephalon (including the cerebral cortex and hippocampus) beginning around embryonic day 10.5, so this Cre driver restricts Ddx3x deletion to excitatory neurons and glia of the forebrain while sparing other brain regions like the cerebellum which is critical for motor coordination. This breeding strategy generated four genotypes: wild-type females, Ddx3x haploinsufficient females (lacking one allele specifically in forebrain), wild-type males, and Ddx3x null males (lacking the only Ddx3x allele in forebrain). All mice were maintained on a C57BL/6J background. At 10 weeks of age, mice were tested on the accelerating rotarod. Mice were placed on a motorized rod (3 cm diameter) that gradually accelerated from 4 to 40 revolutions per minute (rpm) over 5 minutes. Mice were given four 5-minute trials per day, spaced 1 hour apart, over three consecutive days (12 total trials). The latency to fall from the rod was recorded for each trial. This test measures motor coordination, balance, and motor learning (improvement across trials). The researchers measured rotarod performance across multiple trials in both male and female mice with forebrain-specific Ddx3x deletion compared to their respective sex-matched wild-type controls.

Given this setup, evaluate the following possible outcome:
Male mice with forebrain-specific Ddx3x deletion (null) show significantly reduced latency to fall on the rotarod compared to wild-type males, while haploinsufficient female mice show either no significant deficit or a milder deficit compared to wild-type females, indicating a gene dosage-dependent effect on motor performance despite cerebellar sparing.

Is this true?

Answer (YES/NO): YES